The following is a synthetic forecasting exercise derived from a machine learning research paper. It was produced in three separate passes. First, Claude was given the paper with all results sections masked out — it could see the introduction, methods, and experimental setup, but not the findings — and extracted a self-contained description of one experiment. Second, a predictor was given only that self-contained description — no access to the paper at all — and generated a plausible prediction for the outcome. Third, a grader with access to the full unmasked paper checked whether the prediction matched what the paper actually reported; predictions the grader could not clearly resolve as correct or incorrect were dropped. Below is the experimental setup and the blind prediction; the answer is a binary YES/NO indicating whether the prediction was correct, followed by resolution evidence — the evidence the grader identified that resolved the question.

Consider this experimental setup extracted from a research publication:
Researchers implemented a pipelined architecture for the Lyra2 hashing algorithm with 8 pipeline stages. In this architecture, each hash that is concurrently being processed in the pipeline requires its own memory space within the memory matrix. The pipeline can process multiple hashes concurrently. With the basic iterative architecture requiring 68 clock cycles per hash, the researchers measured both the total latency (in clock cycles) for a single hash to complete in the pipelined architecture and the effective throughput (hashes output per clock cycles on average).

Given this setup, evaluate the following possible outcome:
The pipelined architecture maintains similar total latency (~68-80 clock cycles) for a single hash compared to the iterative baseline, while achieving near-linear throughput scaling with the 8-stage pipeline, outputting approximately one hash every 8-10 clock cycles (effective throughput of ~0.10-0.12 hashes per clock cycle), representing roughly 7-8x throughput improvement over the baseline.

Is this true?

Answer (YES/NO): NO